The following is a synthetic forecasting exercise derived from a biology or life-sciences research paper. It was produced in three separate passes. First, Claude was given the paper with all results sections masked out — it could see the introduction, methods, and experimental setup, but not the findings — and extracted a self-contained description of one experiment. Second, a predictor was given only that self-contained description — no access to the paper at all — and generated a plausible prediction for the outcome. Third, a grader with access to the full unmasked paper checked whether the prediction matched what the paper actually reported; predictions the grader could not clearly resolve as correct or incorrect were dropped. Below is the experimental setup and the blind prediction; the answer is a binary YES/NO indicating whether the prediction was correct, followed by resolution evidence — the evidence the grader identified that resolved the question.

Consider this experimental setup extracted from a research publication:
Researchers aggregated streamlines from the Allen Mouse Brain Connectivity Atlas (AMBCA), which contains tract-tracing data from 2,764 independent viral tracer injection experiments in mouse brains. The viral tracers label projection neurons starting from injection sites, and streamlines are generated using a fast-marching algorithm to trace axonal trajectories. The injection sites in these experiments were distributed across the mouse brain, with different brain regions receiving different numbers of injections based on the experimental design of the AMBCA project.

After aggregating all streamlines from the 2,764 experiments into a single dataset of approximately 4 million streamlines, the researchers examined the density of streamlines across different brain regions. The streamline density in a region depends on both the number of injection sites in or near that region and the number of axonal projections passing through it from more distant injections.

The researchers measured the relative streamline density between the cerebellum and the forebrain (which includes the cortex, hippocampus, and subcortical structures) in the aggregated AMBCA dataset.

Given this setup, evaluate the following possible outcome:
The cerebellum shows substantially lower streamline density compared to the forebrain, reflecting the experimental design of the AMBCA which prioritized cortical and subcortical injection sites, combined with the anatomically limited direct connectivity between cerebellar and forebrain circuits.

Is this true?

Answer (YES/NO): YES